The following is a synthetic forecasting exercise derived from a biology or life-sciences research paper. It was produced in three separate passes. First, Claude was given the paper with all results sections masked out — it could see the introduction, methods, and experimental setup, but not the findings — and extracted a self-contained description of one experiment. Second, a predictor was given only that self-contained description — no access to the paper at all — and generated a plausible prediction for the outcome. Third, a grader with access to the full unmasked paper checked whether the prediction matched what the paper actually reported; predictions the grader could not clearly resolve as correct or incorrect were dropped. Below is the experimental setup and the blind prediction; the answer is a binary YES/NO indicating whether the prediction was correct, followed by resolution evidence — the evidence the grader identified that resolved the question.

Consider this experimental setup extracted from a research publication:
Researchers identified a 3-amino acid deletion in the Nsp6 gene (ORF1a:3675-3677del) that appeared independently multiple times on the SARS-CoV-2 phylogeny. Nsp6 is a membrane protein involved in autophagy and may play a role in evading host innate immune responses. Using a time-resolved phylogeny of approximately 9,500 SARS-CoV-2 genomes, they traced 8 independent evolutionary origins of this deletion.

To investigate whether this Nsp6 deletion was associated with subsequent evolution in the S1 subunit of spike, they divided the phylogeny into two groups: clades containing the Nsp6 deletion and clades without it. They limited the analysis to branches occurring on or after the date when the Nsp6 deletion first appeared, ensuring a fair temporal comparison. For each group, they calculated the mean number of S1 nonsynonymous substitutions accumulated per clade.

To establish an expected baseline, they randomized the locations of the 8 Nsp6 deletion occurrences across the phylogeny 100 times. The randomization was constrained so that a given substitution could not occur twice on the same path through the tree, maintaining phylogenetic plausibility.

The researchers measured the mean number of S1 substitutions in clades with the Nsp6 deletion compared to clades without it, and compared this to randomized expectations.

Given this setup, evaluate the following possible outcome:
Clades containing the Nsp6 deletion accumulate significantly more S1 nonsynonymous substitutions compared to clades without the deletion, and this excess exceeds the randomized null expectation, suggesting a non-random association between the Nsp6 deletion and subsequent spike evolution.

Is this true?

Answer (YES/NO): YES